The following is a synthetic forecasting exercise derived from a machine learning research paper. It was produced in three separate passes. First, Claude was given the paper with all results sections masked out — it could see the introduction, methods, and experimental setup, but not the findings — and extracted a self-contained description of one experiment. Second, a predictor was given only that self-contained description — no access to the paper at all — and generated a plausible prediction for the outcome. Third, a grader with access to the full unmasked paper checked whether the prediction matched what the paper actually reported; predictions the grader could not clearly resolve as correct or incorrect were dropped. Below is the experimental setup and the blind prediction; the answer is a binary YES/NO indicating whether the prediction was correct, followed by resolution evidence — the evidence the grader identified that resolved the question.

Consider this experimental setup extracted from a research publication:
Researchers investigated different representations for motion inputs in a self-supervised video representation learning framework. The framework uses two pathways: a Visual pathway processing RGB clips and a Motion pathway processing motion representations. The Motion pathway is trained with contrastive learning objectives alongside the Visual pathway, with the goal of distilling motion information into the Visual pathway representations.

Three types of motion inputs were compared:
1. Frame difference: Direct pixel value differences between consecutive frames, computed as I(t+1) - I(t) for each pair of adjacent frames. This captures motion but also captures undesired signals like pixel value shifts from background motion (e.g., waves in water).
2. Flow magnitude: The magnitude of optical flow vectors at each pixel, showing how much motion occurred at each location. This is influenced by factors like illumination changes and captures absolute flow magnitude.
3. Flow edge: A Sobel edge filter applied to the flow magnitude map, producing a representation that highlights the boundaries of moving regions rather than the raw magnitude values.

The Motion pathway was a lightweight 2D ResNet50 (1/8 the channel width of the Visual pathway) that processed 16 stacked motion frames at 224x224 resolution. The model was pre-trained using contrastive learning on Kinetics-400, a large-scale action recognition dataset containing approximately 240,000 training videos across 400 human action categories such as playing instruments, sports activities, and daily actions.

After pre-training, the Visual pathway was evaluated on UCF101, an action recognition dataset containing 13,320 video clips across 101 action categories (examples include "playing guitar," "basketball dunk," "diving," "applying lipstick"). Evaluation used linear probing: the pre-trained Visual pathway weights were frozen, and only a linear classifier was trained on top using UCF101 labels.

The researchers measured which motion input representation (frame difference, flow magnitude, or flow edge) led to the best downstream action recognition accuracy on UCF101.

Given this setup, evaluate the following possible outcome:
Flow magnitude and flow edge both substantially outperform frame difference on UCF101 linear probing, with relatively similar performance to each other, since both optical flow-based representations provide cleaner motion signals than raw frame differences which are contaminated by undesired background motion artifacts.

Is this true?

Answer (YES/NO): NO